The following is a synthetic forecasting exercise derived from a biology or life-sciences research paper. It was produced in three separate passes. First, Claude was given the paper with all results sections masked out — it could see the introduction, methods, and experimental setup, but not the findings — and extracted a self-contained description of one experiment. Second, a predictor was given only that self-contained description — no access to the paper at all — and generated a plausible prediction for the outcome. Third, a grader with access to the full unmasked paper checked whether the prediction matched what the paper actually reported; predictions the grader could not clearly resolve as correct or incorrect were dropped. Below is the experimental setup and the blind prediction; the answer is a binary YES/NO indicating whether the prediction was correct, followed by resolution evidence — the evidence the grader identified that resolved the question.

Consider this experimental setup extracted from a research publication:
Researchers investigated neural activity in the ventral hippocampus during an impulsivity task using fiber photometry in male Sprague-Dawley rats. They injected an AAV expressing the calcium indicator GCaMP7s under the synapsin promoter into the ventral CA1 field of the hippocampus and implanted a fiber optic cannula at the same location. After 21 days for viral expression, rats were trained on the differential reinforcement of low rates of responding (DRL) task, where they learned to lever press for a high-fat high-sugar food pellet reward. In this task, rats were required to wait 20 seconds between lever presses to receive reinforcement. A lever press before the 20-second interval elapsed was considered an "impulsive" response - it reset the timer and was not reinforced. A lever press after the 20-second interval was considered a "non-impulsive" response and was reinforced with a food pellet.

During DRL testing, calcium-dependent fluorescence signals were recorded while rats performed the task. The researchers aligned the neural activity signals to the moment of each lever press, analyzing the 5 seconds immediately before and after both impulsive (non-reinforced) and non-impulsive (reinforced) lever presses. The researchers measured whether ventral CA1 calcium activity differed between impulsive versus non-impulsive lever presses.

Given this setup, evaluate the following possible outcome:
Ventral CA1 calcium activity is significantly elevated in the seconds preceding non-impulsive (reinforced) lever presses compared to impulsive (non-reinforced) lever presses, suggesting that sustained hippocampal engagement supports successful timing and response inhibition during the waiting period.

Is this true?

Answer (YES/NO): YES